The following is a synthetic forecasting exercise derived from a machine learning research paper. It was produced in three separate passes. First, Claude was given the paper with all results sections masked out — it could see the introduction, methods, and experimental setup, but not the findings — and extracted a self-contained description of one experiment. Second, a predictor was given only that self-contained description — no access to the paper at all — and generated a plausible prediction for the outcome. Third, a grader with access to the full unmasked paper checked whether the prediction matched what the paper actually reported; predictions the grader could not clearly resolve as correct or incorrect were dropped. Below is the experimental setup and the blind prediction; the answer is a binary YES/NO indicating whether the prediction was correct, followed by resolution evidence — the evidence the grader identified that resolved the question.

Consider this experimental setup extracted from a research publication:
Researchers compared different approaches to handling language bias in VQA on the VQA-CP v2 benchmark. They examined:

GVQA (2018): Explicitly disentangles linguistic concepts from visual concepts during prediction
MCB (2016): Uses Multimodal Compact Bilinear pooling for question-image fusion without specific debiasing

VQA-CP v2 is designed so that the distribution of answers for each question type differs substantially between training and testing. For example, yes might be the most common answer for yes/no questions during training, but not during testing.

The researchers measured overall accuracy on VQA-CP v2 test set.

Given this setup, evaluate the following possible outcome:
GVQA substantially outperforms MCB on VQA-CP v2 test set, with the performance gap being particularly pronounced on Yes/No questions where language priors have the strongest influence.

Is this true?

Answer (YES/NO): NO